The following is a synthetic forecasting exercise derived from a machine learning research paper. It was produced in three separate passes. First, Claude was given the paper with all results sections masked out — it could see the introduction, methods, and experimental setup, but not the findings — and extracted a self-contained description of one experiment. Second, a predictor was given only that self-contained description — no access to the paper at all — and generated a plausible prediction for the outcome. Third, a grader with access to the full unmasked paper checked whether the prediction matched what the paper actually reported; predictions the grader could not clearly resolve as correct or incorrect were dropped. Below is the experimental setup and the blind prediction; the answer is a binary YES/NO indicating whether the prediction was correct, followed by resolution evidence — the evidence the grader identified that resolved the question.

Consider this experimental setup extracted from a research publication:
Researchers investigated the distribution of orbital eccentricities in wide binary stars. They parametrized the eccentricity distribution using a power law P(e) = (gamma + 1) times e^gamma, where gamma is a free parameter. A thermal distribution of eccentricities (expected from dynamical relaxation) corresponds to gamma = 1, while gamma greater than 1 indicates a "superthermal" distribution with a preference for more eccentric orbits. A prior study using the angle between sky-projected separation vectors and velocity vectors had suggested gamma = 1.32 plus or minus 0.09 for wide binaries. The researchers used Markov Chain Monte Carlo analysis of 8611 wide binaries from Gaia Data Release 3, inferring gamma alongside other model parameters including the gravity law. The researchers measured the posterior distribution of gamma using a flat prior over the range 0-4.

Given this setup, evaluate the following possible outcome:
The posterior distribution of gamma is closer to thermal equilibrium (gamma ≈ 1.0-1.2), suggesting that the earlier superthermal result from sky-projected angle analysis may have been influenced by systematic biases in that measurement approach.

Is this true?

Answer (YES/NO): NO